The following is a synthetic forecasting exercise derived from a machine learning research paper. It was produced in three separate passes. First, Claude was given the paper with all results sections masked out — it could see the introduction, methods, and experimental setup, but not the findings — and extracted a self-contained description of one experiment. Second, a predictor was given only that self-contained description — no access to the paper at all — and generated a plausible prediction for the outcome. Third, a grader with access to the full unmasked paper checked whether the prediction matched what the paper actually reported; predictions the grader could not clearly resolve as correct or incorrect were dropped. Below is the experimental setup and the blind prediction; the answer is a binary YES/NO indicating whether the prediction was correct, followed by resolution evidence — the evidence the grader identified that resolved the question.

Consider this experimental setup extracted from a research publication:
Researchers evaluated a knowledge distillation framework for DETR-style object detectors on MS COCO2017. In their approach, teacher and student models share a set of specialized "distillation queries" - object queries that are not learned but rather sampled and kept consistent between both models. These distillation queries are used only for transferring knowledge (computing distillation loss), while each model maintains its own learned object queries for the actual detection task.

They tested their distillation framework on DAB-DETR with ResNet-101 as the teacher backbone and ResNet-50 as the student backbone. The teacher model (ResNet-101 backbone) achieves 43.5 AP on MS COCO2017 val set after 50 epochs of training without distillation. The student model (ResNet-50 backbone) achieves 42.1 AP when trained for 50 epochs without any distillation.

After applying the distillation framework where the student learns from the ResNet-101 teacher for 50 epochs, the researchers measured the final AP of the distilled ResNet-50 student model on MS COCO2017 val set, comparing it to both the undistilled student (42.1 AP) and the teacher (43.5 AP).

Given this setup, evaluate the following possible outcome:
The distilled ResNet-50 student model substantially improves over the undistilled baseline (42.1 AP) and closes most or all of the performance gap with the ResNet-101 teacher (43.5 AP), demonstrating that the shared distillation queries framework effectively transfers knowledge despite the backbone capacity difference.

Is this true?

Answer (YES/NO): YES